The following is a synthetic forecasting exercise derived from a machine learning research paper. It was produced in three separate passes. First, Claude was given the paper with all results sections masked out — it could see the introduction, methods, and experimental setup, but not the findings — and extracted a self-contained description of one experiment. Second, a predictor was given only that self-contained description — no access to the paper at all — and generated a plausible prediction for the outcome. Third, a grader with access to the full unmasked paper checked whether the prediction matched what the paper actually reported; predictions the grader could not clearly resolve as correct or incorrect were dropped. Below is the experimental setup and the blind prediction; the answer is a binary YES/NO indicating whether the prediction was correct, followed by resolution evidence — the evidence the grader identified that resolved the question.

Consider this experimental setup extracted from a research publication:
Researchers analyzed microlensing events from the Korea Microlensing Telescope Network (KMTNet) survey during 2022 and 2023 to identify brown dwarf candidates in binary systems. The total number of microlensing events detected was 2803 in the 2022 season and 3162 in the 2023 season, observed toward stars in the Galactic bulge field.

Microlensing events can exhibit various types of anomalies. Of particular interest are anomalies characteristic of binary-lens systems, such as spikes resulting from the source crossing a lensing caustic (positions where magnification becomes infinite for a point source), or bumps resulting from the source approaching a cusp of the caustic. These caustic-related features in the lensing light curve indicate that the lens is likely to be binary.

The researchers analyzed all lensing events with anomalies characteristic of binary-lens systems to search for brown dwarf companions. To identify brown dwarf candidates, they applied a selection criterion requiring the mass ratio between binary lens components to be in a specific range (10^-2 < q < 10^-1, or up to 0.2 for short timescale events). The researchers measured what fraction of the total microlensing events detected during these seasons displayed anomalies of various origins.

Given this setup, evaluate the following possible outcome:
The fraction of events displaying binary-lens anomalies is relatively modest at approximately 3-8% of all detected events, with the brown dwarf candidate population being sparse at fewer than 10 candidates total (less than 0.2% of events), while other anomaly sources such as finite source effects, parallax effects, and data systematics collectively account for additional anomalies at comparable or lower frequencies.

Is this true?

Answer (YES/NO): YES